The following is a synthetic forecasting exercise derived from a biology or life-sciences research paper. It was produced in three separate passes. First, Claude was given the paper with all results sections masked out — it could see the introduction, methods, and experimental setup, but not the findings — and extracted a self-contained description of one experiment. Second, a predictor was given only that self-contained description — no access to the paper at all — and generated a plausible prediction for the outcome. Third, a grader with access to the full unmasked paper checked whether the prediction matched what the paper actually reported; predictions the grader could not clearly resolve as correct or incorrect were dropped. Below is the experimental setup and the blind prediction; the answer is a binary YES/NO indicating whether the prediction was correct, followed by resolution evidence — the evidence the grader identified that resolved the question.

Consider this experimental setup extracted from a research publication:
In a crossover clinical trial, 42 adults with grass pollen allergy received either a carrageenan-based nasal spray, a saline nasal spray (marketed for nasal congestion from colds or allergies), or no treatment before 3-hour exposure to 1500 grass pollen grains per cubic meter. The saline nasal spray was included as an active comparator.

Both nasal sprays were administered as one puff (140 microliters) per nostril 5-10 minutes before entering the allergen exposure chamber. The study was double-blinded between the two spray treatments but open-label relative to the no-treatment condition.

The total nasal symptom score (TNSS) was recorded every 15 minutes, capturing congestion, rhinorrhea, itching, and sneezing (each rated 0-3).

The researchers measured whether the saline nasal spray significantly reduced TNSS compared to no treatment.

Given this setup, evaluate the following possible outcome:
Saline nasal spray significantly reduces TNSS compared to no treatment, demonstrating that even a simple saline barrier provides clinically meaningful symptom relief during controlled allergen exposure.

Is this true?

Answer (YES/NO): NO